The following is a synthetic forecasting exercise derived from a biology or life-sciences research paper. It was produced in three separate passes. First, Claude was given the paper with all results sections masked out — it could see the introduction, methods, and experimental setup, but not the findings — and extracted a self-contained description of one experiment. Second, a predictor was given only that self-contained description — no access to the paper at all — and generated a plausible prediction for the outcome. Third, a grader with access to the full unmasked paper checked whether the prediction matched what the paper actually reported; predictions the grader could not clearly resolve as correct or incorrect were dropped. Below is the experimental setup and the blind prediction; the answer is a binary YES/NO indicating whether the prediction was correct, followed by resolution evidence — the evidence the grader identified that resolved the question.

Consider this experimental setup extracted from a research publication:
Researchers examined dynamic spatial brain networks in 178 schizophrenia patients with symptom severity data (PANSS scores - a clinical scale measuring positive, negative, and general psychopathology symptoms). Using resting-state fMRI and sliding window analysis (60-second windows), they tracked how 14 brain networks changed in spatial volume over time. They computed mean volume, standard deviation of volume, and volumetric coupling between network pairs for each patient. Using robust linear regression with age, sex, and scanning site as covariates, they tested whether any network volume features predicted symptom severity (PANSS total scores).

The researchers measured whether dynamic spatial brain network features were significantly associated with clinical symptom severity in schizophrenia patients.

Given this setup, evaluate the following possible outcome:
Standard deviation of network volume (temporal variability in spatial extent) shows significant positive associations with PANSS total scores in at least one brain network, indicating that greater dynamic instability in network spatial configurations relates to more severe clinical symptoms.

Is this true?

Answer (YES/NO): YES